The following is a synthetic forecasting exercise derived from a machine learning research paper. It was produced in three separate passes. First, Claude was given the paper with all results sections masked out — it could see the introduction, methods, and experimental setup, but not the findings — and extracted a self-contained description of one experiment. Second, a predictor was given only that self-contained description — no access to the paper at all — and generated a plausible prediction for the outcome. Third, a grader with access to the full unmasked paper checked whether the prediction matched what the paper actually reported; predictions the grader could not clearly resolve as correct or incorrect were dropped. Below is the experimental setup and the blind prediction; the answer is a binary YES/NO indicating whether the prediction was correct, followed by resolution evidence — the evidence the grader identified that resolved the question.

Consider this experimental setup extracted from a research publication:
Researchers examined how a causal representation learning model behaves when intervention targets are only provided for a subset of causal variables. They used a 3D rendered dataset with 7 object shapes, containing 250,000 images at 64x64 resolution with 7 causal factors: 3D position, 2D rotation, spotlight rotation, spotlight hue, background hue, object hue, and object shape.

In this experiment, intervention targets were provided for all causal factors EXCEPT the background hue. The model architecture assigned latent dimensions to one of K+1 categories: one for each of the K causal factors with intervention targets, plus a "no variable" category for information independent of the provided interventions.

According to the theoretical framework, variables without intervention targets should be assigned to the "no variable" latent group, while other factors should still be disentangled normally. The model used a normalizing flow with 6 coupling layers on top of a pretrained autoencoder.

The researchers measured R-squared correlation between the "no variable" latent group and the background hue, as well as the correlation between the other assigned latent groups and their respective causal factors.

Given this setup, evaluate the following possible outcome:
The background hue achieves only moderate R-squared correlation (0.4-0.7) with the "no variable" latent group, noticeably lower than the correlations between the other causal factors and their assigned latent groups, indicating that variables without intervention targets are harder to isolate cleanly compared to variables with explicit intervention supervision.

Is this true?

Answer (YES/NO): NO